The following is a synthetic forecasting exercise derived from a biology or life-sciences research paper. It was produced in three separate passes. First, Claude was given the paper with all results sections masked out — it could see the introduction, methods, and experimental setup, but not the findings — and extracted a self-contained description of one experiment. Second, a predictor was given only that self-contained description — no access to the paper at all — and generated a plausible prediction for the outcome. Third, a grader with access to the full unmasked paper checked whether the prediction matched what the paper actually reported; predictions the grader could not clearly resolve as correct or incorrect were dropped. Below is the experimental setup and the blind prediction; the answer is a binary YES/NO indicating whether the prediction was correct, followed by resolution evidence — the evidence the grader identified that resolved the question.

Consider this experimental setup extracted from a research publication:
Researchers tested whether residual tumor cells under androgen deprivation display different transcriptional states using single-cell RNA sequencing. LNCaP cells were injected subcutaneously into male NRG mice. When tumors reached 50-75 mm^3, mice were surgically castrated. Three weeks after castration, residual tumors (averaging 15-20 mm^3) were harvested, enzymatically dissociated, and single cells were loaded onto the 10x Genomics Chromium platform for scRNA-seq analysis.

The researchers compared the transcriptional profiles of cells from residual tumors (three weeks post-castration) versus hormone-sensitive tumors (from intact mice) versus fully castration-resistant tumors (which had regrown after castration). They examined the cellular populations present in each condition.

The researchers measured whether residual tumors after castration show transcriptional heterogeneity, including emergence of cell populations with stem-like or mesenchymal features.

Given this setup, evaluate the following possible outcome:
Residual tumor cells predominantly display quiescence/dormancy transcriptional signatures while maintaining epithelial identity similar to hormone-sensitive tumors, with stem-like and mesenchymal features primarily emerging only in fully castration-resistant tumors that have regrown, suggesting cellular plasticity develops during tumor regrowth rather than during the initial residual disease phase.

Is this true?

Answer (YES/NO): NO